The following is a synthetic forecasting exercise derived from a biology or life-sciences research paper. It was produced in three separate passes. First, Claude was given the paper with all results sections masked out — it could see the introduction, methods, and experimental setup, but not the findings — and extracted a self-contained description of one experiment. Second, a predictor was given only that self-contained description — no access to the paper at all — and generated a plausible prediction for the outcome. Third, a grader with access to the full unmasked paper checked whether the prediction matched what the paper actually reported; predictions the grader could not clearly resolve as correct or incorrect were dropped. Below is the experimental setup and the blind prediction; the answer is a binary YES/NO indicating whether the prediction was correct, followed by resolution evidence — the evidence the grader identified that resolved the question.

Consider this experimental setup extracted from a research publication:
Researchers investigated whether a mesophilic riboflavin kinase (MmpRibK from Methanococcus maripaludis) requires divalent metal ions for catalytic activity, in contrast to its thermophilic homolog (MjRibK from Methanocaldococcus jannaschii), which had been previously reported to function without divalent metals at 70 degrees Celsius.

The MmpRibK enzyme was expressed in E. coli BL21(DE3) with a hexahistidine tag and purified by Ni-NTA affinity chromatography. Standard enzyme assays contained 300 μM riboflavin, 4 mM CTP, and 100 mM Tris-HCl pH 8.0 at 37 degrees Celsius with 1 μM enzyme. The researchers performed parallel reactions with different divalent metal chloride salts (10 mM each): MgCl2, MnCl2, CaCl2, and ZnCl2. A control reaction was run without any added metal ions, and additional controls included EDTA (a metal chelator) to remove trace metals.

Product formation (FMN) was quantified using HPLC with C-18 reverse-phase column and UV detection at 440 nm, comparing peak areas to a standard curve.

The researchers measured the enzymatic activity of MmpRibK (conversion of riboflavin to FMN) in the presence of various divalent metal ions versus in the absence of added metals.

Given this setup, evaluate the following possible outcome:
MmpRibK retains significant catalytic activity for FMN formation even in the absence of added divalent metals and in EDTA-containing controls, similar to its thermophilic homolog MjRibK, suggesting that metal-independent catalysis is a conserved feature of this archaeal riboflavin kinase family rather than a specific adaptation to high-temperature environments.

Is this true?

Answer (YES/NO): NO